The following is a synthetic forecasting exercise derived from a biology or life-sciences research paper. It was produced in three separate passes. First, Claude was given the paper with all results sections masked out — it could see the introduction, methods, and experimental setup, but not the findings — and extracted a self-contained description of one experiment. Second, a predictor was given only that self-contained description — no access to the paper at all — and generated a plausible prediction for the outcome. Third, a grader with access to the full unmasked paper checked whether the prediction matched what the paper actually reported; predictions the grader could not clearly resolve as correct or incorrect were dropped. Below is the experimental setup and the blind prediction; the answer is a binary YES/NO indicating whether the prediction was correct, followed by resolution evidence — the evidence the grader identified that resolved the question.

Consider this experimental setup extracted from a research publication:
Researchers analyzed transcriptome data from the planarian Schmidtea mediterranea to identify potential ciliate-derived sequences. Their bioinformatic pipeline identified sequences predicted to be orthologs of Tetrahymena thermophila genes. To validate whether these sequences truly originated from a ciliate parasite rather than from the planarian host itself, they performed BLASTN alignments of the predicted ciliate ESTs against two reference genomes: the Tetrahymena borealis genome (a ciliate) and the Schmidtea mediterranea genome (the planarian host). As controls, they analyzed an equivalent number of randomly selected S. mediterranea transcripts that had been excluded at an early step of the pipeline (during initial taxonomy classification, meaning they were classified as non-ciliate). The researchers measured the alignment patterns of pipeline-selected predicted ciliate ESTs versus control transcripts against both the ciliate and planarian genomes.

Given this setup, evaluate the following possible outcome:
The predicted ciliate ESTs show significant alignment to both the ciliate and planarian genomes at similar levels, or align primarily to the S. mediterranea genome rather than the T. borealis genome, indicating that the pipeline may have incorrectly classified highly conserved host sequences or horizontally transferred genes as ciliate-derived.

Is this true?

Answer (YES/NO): NO